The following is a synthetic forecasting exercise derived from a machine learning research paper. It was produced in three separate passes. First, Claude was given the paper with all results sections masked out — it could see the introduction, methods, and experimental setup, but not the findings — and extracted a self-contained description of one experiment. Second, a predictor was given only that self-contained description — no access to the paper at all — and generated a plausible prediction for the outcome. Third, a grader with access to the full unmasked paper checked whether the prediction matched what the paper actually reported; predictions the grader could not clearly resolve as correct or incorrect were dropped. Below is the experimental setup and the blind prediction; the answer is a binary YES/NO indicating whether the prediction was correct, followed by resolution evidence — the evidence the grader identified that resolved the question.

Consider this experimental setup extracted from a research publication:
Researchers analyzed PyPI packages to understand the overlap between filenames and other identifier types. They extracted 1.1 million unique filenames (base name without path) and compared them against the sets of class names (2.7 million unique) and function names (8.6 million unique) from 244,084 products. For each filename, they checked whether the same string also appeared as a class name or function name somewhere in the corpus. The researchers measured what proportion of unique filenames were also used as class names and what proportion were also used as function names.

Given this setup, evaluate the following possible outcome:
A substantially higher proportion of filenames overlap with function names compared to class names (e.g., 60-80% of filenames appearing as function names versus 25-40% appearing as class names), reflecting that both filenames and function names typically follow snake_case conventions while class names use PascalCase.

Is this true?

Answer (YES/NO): NO